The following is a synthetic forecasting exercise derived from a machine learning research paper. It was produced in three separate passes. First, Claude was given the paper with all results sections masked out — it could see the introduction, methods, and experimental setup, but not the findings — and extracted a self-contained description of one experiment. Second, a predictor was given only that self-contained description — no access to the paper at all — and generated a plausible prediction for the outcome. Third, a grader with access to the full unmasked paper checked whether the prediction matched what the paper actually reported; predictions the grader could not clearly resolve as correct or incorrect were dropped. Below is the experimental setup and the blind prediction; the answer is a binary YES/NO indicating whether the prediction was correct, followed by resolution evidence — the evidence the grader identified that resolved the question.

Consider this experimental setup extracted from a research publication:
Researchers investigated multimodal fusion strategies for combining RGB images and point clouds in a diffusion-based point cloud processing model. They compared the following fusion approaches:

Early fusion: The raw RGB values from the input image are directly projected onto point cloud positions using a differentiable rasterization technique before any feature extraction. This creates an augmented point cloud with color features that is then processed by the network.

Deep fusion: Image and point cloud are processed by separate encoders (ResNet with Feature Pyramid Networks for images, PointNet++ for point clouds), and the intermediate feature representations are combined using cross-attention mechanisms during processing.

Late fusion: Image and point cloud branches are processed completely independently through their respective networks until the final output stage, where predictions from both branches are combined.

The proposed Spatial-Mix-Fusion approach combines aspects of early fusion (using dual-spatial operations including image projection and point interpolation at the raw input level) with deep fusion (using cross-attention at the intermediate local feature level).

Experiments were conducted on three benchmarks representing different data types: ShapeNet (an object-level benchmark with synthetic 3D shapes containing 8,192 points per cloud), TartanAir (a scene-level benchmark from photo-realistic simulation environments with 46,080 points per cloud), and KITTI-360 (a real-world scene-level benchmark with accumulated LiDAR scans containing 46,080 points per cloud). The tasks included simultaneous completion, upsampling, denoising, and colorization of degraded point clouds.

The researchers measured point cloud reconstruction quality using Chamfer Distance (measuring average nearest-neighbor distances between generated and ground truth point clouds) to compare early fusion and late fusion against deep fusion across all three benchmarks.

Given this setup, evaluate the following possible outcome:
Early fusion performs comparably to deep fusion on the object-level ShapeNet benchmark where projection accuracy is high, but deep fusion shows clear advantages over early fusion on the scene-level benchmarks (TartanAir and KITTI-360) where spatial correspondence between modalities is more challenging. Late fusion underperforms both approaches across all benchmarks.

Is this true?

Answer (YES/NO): NO